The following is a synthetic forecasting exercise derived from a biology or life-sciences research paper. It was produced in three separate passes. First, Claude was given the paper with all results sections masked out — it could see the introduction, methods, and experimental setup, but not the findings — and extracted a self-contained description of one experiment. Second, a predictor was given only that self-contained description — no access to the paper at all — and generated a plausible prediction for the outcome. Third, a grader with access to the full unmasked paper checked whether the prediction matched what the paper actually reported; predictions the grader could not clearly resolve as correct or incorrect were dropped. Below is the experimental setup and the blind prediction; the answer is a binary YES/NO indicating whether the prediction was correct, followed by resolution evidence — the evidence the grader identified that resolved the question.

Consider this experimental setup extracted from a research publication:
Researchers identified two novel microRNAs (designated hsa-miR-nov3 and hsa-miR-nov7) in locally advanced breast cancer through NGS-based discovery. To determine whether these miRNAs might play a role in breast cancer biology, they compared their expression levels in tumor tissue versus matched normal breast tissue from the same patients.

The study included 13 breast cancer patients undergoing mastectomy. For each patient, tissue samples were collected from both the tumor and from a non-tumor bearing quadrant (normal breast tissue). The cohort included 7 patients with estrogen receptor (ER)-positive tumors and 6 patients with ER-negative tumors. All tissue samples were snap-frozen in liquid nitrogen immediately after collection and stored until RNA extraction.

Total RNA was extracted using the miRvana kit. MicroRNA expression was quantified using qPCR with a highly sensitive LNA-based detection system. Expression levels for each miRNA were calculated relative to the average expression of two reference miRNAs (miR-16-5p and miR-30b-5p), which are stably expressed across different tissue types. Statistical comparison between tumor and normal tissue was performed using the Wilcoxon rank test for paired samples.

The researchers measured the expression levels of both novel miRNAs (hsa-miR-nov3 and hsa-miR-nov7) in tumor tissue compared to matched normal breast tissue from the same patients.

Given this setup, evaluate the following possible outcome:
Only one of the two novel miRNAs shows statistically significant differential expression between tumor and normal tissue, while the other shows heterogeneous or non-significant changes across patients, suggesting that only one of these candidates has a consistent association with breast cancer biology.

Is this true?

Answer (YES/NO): NO